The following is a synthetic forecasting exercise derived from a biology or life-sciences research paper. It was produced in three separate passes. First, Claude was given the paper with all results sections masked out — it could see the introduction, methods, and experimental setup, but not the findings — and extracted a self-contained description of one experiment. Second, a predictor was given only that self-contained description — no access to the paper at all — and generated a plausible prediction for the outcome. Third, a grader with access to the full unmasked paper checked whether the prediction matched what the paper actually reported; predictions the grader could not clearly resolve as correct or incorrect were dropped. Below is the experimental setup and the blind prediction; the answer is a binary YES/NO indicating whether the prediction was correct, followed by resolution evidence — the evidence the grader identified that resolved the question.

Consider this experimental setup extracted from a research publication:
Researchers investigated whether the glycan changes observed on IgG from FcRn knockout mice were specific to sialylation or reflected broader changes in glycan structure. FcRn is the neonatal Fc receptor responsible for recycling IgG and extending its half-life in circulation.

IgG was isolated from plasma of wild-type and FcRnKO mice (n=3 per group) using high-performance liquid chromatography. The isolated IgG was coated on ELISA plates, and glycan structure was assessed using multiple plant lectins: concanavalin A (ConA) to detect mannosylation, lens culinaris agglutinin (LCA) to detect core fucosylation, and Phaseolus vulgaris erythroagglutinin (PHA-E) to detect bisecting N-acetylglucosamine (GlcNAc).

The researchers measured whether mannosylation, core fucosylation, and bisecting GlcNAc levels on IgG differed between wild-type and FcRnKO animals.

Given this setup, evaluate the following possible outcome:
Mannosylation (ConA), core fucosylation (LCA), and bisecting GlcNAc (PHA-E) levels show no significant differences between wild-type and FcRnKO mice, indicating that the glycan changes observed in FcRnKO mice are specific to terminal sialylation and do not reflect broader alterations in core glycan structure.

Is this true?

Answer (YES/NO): YES